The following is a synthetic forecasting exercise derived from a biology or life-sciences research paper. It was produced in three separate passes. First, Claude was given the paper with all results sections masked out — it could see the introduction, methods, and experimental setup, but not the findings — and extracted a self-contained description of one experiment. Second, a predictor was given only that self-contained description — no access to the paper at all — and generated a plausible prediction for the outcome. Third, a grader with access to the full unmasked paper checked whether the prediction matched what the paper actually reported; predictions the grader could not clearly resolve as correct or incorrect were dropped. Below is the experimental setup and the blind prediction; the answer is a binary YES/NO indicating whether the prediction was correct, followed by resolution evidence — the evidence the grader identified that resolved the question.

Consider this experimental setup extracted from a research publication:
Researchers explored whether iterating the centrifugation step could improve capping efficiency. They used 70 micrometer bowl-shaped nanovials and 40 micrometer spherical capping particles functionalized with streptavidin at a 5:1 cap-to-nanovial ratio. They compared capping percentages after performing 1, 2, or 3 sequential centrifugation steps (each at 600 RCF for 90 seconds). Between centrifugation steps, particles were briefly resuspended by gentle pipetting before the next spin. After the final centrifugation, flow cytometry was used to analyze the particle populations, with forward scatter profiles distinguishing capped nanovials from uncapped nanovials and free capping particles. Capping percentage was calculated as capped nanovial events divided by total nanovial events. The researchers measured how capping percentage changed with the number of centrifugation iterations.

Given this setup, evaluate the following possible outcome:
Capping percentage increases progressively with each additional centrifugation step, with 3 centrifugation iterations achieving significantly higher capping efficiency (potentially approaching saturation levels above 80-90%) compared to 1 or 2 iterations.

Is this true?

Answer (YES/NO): NO